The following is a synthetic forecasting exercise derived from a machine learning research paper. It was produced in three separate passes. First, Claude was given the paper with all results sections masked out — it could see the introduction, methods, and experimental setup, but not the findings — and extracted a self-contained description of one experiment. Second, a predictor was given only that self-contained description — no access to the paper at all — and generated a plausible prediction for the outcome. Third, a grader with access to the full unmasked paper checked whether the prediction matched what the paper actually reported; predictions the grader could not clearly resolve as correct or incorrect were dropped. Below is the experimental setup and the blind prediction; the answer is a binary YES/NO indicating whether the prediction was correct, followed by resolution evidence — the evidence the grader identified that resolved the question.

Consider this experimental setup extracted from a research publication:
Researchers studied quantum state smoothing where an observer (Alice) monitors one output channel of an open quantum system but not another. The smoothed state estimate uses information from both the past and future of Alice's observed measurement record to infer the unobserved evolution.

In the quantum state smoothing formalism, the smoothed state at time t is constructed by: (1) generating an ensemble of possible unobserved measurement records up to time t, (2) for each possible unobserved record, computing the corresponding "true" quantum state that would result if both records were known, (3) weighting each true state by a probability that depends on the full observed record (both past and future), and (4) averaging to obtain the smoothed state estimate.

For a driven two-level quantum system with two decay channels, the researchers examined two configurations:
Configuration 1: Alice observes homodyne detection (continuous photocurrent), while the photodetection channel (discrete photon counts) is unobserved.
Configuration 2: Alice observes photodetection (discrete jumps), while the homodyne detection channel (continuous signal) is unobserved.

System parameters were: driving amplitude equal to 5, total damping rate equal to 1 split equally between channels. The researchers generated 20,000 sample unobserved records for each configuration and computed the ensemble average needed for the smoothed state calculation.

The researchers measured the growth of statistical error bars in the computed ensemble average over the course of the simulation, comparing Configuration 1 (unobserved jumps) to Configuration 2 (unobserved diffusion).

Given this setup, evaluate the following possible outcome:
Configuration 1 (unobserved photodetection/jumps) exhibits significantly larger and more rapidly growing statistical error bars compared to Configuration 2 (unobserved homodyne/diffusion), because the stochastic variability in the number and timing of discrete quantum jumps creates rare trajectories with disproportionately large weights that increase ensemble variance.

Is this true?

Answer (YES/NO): NO